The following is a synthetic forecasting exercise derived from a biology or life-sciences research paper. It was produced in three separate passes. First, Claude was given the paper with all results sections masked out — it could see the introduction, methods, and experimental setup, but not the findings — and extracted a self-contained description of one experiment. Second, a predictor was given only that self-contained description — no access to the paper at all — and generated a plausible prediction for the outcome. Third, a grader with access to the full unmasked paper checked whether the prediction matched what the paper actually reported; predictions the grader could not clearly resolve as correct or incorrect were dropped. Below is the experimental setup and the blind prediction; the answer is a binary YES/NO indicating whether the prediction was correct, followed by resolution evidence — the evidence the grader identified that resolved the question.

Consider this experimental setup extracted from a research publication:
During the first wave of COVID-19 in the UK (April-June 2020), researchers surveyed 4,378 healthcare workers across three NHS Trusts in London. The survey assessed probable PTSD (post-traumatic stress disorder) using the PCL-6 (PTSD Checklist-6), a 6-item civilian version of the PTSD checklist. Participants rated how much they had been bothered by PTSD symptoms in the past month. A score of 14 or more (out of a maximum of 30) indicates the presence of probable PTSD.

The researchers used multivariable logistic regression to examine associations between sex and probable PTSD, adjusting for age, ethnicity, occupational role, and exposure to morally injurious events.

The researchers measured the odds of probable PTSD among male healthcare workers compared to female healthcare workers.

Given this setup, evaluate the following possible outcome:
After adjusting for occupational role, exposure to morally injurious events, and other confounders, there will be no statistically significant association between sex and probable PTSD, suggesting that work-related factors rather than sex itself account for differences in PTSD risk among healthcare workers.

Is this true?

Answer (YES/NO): NO